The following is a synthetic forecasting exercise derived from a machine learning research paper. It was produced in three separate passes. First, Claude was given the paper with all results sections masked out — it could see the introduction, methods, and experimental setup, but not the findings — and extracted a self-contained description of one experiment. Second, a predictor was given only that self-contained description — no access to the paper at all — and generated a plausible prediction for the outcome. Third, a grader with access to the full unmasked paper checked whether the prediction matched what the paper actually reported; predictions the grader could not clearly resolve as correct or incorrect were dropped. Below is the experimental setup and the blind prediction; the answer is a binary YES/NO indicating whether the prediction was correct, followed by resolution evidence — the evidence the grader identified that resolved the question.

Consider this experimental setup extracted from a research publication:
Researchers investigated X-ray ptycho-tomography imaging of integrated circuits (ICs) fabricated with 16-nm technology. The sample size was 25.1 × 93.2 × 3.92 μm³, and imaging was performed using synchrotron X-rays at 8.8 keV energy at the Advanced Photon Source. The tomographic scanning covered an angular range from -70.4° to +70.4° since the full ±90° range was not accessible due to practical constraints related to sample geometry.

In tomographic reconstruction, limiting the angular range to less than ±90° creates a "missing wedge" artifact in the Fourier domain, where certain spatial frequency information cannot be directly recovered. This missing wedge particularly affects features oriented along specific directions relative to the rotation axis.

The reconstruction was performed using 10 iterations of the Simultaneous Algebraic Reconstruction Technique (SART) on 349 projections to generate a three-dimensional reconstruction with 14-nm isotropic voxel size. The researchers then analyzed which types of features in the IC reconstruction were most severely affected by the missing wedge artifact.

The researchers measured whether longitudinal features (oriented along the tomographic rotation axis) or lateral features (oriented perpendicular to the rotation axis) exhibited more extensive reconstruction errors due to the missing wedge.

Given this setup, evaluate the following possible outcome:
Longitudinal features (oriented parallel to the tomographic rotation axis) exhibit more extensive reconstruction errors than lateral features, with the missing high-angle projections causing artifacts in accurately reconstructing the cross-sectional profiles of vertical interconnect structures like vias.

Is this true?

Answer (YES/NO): YES